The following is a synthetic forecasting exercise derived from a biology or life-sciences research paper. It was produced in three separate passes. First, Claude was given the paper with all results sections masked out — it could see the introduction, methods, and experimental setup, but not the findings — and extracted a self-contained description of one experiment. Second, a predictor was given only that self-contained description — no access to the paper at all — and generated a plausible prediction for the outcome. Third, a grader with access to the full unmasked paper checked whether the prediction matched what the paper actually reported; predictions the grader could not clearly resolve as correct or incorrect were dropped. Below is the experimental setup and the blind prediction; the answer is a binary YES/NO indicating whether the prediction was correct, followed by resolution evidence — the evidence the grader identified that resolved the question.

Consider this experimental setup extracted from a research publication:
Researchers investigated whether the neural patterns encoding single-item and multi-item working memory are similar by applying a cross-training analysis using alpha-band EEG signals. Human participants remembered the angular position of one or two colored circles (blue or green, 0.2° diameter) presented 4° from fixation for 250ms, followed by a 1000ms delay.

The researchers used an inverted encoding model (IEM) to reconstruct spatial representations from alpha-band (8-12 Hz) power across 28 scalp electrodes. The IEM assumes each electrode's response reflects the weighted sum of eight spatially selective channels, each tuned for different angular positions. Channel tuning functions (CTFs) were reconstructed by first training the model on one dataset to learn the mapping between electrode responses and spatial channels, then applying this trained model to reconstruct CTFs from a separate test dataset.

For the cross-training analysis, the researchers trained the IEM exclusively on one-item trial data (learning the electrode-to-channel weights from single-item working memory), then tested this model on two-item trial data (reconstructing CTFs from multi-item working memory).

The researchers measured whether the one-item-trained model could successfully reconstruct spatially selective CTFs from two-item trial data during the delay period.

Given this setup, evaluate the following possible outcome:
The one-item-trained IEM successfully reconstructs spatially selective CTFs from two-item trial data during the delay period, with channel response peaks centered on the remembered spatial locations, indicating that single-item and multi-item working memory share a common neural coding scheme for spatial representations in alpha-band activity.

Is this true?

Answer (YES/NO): YES